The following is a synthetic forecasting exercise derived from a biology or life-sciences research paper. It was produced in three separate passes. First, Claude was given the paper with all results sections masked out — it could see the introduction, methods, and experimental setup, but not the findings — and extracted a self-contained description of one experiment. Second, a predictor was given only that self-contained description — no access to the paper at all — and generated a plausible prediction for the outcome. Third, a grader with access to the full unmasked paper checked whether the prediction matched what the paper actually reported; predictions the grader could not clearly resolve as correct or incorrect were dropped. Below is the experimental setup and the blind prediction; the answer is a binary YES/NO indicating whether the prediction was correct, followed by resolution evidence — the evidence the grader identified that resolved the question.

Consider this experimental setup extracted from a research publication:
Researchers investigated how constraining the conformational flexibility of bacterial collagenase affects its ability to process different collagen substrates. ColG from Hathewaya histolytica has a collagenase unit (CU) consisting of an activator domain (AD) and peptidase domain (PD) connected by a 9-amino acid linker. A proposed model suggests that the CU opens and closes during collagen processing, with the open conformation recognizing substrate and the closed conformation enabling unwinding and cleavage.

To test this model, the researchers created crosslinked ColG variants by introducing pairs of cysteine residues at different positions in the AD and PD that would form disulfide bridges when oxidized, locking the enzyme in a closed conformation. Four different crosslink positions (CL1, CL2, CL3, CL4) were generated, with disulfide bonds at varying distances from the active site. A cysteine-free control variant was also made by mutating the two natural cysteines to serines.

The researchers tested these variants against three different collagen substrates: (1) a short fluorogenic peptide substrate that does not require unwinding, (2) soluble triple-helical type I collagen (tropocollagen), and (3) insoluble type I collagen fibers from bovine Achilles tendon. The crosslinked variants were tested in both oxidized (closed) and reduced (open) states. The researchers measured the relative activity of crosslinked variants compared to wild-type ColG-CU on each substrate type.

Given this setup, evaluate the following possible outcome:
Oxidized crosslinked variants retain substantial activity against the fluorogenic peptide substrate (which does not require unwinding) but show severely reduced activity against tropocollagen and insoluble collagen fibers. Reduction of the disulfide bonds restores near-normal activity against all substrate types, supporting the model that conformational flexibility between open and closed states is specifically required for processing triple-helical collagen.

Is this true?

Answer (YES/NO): NO